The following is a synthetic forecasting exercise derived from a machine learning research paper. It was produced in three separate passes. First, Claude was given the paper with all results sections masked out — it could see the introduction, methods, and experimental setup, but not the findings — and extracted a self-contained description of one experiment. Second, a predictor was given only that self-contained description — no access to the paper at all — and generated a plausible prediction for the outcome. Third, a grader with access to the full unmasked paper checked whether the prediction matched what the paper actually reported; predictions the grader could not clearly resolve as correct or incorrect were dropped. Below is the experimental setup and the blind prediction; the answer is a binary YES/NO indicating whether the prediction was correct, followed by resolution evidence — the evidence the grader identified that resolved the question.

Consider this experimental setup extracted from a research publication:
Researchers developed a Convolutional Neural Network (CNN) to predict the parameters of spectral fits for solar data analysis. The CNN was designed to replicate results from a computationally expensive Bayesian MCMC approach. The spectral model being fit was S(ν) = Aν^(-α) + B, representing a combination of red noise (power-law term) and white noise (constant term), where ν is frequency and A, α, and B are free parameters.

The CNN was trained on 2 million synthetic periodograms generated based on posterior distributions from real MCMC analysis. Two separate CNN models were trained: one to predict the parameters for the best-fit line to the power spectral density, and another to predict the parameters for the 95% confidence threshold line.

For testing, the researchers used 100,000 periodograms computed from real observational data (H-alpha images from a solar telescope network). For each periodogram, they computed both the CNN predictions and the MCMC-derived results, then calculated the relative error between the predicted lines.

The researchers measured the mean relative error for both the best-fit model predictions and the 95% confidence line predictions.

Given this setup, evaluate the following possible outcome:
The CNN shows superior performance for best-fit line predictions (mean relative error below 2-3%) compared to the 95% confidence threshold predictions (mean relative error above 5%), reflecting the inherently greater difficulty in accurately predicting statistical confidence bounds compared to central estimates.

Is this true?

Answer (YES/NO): NO